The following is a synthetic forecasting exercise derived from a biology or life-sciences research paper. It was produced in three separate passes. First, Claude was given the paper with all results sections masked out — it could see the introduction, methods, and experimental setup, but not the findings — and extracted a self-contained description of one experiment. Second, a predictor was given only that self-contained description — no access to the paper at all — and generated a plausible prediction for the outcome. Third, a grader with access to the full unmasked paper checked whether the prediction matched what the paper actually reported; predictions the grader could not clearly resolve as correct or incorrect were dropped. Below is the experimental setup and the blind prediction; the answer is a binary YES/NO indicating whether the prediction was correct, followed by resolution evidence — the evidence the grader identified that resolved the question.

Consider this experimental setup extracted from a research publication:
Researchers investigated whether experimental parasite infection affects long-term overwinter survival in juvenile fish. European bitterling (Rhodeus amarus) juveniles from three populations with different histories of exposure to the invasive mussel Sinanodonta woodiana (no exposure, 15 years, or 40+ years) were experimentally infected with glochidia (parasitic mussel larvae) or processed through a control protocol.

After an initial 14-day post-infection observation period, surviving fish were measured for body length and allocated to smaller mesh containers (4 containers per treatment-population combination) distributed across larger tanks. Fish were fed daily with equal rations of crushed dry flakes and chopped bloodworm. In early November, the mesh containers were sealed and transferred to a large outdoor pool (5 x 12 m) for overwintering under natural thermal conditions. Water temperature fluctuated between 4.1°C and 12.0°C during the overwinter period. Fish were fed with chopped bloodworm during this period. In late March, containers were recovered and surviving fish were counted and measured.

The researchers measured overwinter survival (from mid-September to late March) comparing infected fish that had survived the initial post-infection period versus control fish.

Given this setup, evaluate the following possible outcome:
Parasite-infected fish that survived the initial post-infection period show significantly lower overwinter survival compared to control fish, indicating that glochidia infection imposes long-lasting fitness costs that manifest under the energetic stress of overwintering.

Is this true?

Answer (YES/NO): NO